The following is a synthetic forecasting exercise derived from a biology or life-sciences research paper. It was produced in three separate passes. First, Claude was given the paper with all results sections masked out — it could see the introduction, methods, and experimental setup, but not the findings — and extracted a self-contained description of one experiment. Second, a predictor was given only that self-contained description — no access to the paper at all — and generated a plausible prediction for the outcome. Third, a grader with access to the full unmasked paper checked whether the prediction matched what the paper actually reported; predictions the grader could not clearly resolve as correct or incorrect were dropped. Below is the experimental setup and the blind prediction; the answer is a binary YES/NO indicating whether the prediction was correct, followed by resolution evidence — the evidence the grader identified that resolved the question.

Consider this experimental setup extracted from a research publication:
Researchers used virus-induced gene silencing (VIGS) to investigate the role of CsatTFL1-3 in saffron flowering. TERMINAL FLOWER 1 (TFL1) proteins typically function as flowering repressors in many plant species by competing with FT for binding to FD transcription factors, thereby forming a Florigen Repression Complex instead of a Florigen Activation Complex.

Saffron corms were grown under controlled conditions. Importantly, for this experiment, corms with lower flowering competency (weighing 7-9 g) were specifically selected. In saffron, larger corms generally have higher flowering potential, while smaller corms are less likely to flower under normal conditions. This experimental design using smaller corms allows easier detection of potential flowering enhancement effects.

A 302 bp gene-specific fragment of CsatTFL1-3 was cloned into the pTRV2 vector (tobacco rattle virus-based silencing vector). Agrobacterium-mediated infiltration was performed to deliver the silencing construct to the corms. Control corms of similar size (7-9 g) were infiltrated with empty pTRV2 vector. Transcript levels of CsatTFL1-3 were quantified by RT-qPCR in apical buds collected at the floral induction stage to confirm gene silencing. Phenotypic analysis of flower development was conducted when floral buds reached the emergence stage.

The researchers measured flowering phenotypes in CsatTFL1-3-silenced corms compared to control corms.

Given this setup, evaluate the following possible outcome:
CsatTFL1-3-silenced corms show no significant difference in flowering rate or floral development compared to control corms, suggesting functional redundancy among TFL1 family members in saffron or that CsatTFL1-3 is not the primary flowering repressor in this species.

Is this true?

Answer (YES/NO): NO